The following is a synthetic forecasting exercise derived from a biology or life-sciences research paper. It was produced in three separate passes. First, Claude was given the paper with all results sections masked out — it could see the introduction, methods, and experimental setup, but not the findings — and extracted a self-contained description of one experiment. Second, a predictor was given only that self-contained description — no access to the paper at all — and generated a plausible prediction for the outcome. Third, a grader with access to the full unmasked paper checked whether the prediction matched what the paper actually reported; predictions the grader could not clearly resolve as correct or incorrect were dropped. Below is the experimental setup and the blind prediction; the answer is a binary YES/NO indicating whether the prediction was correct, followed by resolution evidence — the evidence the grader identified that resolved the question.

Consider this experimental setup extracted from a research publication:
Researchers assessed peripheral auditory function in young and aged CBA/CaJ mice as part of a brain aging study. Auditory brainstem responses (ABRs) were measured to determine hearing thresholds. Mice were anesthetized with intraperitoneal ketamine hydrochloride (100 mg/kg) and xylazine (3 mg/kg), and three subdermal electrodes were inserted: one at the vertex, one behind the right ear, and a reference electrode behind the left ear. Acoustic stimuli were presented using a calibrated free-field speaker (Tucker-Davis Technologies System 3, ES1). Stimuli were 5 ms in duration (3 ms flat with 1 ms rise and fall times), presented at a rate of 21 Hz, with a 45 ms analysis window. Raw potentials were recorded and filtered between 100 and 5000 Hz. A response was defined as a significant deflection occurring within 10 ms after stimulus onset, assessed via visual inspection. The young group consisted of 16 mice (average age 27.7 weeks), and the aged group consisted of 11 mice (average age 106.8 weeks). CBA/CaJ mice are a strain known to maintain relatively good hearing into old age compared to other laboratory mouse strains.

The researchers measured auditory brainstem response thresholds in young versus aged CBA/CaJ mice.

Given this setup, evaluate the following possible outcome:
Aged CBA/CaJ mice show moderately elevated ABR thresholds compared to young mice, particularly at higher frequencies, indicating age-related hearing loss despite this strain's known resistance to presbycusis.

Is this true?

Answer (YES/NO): NO